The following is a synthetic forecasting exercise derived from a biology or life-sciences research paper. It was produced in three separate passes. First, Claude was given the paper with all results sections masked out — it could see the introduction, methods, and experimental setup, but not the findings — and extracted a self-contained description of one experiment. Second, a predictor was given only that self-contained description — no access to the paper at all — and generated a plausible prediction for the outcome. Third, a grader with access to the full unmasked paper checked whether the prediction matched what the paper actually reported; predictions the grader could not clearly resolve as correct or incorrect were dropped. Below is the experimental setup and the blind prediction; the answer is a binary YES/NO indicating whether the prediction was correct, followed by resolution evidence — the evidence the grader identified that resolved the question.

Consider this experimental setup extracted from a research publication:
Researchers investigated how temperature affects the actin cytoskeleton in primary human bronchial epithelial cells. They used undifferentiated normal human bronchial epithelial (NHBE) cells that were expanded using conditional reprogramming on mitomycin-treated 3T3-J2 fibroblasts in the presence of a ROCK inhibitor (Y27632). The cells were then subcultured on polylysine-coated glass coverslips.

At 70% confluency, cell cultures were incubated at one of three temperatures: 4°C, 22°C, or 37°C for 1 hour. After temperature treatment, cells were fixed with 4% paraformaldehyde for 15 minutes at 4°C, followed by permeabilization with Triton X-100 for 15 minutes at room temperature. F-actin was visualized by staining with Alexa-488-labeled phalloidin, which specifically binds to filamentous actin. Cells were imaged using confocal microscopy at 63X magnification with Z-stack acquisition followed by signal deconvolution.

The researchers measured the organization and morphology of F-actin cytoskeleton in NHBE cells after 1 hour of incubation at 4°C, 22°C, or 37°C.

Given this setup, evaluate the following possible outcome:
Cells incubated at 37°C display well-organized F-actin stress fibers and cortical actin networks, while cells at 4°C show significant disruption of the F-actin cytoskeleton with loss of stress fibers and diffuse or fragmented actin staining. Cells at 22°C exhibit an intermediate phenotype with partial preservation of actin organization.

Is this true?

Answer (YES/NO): NO